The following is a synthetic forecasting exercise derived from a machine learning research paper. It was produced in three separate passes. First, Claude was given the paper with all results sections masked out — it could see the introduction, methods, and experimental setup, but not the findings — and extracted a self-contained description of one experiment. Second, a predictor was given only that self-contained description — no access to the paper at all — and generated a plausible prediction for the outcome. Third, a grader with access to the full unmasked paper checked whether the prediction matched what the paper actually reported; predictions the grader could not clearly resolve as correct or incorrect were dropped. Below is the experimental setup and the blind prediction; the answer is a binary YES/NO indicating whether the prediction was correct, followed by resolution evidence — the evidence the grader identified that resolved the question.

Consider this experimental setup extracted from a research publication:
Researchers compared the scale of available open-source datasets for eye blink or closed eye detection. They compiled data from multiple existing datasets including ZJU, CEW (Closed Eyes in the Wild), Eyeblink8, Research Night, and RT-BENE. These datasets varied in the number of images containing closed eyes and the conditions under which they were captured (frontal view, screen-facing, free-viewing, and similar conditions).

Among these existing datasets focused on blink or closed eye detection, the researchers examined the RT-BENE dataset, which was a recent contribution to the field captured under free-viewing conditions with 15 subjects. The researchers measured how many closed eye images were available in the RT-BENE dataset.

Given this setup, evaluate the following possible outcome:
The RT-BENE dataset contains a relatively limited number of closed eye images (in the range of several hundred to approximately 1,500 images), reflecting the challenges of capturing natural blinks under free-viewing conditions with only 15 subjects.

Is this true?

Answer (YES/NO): NO